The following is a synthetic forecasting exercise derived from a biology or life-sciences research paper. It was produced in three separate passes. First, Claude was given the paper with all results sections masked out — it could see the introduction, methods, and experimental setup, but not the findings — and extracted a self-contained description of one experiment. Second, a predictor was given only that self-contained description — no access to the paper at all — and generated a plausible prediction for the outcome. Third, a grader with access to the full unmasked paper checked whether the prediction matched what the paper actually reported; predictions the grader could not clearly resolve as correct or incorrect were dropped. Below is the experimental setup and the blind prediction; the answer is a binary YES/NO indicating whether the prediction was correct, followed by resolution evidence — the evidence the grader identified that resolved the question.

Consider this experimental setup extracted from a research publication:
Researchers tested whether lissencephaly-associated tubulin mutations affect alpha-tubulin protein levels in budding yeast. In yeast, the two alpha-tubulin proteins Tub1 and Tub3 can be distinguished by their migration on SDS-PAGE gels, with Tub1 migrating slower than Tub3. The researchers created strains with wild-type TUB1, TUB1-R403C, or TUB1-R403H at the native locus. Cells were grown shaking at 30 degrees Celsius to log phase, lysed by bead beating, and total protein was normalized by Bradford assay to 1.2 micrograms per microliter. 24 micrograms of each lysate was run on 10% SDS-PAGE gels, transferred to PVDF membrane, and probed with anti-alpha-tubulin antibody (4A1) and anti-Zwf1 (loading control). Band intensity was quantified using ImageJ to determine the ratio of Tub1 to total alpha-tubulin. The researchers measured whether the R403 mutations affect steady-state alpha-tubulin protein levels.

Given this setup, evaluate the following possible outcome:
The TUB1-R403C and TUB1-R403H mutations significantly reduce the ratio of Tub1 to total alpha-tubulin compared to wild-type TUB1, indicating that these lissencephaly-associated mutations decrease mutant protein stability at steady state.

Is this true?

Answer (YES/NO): NO